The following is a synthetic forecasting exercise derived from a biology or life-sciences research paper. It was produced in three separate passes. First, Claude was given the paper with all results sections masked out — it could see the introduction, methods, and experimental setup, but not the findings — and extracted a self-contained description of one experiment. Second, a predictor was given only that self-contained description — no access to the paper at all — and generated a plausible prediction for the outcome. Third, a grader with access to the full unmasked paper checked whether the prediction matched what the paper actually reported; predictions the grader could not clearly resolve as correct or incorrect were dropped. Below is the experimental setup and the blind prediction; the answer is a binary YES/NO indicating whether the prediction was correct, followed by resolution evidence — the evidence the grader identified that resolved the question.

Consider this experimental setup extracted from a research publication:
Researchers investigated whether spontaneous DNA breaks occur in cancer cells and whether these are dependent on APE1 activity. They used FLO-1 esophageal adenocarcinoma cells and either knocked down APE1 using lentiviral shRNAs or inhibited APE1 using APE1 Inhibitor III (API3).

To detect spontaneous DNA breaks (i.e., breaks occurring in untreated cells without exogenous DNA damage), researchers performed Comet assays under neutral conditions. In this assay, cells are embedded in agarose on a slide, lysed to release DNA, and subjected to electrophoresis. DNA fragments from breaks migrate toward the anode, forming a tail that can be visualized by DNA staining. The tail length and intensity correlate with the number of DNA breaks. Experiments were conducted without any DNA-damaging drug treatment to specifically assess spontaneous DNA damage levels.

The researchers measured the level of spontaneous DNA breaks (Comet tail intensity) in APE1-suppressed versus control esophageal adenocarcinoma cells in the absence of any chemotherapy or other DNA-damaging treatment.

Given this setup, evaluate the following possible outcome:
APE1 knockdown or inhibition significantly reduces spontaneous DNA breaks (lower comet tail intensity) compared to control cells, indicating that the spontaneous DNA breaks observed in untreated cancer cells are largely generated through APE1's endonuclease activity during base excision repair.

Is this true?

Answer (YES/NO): YES